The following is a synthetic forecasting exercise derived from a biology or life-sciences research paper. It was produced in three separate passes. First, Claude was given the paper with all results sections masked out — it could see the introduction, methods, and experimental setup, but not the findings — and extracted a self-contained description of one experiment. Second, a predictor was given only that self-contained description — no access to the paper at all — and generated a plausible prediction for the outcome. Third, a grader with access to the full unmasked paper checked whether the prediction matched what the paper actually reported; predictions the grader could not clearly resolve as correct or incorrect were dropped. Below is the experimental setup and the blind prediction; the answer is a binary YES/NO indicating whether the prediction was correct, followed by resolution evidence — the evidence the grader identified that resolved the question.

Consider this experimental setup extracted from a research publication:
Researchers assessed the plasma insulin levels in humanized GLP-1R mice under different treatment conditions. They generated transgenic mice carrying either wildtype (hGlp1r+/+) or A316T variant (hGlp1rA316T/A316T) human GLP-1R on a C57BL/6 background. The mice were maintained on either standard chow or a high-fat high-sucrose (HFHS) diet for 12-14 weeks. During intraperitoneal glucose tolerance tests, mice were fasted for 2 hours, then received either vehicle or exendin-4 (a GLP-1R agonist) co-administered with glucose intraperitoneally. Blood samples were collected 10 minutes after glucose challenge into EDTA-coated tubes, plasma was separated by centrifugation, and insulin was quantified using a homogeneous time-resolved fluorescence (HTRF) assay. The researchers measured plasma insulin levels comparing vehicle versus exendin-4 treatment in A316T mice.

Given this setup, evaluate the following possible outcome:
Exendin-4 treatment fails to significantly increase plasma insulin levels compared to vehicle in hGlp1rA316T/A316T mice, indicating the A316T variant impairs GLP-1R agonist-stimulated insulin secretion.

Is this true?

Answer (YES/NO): YES